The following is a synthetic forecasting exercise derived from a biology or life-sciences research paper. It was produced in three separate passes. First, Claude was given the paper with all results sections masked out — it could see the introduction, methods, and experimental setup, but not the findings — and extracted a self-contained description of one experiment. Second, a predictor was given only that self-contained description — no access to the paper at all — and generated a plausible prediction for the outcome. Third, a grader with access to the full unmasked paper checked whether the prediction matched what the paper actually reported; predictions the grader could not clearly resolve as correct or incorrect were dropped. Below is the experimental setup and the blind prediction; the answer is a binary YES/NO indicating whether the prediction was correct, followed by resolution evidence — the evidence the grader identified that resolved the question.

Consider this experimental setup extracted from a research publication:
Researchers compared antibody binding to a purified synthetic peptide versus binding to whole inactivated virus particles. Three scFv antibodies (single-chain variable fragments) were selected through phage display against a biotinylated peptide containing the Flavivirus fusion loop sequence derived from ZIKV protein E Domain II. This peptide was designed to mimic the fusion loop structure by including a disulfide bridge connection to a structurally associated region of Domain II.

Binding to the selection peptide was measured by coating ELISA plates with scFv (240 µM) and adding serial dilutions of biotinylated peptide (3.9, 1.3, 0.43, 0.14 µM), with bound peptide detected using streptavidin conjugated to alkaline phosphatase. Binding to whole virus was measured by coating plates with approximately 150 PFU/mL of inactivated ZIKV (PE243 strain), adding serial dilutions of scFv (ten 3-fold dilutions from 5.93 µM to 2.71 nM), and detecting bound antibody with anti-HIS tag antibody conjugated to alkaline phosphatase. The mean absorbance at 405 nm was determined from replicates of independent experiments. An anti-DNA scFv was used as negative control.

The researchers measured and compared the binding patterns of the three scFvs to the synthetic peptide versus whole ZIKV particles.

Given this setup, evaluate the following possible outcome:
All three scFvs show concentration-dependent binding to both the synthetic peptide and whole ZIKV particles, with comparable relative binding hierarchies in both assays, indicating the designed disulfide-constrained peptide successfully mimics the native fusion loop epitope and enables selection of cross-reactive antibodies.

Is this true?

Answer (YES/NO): NO